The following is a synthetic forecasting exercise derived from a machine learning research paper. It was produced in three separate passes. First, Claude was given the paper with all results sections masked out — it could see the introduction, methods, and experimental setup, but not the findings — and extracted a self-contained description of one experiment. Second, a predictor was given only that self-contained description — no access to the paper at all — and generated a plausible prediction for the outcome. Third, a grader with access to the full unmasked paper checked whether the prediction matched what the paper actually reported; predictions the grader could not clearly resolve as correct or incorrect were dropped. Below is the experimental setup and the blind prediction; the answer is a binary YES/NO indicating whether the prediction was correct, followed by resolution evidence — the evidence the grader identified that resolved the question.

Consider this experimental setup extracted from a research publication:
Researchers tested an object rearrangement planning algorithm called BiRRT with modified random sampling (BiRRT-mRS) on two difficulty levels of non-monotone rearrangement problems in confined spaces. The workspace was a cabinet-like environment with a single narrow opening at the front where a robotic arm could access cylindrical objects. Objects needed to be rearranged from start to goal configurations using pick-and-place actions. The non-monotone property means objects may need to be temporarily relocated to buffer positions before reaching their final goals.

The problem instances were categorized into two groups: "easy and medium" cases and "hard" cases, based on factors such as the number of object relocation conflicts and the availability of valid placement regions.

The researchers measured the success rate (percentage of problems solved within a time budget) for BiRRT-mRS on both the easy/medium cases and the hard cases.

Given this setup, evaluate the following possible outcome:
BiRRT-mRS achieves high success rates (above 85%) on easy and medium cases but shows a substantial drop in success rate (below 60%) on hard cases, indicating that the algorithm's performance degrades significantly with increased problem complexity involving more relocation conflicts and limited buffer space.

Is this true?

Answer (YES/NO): YES